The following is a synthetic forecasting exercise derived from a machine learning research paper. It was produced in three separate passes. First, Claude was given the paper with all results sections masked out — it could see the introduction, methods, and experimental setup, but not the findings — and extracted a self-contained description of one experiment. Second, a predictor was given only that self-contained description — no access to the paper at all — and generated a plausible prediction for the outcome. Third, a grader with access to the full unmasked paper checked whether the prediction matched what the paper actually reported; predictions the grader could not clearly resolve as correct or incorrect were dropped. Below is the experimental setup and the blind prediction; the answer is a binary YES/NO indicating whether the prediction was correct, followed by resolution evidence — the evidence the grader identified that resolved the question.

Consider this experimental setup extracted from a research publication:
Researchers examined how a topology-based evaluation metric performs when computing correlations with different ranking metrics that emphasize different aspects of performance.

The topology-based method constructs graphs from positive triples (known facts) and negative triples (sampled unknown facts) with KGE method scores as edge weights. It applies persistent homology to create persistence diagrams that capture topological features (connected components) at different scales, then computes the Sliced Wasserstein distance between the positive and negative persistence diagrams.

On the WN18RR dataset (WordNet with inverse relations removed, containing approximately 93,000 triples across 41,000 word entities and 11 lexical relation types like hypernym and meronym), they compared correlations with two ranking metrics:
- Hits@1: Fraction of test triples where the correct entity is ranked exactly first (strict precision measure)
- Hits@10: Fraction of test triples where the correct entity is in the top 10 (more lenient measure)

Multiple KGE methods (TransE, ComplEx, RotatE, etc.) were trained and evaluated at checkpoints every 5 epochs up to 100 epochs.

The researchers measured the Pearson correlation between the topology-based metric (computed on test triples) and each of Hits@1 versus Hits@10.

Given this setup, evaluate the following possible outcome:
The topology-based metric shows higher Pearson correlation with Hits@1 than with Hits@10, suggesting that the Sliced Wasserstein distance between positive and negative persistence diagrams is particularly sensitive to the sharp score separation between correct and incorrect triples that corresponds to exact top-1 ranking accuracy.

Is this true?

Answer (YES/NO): NO